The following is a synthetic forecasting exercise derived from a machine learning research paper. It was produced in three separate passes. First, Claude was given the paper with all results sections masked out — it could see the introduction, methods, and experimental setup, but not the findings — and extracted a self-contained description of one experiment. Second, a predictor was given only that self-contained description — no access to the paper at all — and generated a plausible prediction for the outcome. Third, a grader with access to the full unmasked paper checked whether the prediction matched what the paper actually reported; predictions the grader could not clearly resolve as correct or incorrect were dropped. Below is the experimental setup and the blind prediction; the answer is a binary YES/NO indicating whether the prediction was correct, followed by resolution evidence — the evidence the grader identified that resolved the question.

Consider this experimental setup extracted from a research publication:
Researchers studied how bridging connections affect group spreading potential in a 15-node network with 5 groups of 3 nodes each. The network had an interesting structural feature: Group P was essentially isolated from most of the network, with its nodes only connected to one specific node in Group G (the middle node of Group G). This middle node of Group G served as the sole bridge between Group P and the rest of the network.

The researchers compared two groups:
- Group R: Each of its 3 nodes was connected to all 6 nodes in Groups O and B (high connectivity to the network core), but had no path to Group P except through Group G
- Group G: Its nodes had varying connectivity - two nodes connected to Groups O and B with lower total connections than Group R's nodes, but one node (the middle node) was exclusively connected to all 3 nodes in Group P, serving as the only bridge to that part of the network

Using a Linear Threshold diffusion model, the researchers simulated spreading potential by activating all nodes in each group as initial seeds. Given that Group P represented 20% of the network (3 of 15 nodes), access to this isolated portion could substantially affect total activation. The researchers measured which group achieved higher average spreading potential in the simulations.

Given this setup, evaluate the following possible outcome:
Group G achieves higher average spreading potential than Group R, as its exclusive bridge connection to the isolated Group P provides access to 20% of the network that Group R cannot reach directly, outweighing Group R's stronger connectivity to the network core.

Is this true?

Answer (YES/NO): YES